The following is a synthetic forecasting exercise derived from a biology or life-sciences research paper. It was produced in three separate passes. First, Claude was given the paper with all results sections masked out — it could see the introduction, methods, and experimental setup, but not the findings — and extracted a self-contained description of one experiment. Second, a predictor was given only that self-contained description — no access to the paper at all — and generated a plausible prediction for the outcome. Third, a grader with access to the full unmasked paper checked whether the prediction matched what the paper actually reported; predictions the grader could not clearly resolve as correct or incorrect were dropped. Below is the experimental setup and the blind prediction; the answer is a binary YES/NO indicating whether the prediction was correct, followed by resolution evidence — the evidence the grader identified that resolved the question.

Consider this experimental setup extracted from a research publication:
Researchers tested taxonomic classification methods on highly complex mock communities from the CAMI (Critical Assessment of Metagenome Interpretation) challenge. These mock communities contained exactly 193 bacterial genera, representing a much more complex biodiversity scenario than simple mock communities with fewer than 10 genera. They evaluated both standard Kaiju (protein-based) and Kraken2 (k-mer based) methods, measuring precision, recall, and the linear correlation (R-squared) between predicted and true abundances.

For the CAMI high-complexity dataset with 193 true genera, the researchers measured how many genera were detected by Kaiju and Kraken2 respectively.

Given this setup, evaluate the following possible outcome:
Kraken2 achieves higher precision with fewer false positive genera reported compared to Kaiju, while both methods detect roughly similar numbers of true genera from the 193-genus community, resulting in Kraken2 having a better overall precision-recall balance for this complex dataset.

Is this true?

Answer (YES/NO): NO